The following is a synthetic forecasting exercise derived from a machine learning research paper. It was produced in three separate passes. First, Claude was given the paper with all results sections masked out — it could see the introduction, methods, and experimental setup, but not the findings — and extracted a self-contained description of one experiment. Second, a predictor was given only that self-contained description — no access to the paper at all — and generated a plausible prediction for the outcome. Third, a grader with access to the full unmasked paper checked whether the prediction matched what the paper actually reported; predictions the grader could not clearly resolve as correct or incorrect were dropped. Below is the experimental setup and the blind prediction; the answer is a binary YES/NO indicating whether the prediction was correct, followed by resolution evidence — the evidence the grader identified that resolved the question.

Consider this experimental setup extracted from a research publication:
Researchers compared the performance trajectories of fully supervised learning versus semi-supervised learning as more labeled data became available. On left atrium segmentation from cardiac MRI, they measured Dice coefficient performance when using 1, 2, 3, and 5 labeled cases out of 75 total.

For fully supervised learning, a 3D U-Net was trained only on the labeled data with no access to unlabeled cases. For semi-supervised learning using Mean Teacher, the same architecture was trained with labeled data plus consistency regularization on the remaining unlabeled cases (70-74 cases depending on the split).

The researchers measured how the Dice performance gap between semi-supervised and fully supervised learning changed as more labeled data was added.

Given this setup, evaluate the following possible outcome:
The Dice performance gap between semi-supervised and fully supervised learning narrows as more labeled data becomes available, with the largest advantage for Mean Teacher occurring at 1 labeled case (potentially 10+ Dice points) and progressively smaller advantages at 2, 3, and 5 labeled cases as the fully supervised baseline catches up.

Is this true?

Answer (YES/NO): NO